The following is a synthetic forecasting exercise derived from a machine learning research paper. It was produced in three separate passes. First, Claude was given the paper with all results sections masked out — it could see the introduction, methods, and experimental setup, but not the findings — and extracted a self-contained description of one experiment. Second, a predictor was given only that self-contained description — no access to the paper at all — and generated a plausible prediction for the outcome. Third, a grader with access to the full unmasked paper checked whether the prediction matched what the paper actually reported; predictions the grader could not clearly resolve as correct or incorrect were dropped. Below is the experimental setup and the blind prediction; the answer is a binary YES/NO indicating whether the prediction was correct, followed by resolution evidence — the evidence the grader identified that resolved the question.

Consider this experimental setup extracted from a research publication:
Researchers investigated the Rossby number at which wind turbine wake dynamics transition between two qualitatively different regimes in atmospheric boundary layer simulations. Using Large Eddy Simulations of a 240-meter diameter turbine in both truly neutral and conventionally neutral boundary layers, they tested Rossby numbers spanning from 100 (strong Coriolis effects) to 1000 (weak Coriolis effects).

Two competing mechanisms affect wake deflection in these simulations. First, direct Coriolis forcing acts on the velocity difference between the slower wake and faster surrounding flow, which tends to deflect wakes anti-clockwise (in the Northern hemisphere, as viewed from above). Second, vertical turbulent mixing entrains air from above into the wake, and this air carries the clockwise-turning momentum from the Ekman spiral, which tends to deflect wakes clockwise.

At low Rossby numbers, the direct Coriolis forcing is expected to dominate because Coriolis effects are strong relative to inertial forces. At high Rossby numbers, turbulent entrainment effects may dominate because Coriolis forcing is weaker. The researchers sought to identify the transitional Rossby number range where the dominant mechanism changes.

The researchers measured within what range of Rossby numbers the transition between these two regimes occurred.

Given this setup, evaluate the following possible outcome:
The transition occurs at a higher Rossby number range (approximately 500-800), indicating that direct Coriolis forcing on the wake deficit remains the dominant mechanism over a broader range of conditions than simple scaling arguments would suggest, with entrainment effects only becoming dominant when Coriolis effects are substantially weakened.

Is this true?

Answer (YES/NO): NO